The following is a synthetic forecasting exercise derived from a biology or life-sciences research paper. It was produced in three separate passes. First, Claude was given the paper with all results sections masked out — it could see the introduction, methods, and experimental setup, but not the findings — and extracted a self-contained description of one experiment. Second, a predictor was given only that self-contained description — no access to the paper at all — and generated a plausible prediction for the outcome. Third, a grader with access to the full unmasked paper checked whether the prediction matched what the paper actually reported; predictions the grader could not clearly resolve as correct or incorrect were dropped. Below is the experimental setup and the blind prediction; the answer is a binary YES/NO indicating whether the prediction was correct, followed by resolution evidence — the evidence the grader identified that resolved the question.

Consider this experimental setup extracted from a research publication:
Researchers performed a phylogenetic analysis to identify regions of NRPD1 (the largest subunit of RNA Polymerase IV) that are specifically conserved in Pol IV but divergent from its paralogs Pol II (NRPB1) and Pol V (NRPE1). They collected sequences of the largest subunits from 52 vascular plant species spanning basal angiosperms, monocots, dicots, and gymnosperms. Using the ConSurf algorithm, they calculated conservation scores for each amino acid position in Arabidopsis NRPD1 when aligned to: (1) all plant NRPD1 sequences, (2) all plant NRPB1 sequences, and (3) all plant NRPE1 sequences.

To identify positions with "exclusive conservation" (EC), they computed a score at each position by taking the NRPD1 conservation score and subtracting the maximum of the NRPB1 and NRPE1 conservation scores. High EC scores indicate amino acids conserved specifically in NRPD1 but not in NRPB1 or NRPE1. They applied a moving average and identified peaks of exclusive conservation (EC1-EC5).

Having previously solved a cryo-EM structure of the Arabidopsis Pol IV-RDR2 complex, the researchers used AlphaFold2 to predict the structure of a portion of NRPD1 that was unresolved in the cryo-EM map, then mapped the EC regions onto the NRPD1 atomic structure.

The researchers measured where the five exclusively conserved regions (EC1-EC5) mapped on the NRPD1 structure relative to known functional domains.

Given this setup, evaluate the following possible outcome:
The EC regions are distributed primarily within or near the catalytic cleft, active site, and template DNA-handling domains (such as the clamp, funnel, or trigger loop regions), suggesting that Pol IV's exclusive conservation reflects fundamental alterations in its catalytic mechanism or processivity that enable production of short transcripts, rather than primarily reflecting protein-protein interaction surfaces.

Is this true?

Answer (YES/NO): NO